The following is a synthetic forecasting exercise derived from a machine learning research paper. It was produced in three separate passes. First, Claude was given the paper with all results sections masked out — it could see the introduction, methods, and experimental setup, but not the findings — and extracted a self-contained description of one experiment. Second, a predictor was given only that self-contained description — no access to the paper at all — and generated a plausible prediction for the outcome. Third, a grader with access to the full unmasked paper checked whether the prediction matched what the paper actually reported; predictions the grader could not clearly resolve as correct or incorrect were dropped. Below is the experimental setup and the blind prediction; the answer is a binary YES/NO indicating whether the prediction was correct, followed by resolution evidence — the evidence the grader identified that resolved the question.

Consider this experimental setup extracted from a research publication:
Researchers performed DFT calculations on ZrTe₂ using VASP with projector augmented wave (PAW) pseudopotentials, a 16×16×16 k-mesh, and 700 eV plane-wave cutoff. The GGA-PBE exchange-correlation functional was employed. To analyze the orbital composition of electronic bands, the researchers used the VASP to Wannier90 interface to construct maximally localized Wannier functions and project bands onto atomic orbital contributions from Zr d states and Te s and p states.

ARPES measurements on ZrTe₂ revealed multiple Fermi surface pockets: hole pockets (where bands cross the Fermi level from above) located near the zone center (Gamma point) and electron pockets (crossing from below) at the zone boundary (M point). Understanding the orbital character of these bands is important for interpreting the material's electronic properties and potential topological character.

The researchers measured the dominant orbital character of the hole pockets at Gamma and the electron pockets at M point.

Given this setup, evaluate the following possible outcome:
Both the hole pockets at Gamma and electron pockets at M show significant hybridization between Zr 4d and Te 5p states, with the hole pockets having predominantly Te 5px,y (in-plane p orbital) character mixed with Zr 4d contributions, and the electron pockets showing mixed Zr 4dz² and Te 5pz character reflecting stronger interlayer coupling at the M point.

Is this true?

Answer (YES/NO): NO